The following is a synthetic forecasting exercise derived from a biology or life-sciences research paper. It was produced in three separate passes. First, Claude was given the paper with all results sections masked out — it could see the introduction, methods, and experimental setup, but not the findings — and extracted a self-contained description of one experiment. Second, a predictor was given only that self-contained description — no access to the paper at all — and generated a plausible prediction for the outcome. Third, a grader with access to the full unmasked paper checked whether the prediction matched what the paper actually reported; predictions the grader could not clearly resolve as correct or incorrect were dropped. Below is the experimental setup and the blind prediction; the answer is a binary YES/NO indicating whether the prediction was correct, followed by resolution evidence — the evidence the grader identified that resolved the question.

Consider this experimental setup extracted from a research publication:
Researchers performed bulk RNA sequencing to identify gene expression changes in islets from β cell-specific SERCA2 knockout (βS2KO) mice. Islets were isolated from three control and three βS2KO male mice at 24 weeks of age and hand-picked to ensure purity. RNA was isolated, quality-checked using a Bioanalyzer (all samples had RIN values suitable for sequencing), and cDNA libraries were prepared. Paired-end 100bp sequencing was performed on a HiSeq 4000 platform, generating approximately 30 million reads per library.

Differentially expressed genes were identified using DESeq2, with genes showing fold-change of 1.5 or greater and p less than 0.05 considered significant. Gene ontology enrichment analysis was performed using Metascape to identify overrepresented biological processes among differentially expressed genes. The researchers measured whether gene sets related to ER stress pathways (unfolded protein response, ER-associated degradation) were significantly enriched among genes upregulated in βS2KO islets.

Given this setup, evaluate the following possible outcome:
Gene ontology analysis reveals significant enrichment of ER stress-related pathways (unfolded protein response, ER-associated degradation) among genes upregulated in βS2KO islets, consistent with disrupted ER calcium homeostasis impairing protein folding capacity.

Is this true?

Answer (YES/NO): NO